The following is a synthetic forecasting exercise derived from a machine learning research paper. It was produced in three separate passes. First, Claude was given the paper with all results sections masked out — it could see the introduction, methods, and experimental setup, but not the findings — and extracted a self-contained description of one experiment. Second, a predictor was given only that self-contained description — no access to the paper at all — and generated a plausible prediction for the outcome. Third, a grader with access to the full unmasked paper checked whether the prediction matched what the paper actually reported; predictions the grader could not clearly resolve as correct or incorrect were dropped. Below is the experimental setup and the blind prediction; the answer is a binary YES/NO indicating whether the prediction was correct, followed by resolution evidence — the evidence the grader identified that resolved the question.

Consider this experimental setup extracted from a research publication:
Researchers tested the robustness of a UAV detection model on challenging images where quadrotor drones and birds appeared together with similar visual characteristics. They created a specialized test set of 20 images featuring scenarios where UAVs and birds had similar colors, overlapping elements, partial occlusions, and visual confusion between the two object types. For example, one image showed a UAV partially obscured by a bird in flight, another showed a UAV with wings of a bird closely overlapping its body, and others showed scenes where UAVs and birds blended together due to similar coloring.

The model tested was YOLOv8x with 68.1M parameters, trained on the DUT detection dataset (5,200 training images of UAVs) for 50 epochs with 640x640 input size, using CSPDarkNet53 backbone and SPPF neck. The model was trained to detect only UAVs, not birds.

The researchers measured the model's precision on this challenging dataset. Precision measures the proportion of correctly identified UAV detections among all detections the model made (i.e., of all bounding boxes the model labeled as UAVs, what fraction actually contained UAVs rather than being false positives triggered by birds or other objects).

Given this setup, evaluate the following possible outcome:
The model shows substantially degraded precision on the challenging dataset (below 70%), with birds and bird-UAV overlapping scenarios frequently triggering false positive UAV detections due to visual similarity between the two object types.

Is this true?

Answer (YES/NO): NO